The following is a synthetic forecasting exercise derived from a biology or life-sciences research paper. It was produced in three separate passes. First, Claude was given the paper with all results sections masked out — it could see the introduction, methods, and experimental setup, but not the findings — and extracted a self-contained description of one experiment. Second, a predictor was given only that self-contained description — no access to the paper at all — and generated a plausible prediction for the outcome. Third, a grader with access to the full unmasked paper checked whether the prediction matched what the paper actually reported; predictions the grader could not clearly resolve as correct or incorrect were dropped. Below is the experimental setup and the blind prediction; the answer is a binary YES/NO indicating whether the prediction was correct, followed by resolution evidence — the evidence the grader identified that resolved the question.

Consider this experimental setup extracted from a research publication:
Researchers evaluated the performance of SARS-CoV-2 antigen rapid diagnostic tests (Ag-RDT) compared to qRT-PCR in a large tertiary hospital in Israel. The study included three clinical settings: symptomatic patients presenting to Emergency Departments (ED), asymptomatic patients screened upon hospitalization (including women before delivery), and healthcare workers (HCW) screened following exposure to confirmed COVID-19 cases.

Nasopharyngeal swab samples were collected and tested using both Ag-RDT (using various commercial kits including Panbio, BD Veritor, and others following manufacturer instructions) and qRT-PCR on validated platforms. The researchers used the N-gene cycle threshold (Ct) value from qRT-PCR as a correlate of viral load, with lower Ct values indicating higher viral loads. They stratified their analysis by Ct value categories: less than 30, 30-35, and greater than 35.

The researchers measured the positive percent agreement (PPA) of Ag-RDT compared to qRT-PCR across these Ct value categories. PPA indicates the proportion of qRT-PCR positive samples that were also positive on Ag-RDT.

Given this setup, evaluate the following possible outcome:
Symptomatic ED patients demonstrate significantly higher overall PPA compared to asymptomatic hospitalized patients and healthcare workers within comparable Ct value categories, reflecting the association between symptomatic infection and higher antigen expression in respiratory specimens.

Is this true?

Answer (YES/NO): NO